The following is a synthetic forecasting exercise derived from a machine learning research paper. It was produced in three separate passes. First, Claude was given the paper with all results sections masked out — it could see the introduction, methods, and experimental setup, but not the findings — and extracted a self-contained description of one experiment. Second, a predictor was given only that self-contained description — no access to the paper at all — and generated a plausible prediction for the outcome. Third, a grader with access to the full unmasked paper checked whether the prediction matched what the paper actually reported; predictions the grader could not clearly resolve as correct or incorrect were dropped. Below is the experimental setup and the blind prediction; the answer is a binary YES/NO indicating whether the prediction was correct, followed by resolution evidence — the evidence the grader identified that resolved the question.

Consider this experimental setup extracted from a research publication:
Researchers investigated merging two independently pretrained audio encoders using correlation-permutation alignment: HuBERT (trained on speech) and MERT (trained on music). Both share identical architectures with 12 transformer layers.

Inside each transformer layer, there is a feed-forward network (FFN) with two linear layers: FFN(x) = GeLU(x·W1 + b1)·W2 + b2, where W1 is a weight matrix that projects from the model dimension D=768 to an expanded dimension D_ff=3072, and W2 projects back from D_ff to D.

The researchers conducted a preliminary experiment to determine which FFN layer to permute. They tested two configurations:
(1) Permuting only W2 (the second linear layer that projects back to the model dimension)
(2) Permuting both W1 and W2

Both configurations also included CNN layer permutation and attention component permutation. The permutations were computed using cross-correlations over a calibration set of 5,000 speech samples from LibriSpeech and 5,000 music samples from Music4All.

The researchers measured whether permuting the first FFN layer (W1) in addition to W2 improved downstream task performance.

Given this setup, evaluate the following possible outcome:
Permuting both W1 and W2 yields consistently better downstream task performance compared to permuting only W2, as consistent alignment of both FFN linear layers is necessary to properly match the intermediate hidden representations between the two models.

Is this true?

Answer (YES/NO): NO